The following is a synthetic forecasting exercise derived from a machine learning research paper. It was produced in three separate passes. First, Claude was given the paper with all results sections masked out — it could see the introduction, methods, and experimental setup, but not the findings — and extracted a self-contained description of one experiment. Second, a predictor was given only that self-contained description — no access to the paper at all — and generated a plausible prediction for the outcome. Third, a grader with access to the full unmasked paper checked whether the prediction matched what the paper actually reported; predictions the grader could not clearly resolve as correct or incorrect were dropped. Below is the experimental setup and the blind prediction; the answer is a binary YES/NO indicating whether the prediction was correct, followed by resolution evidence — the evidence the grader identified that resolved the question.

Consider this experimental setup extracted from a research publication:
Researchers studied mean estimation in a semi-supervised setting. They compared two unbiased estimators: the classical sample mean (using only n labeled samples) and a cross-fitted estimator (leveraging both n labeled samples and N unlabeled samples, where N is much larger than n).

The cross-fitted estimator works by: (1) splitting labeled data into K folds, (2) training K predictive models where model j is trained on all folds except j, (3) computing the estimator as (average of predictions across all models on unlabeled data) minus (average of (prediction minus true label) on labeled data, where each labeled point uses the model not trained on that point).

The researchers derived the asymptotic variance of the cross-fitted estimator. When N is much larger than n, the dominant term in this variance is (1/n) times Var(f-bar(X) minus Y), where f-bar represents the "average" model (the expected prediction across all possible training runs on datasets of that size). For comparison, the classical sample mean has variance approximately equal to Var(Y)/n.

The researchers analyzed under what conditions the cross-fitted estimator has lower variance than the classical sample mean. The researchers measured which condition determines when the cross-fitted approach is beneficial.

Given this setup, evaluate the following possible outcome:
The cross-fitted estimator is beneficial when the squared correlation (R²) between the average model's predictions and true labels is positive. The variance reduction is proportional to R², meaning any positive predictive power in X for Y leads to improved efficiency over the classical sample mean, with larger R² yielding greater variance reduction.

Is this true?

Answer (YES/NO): YES